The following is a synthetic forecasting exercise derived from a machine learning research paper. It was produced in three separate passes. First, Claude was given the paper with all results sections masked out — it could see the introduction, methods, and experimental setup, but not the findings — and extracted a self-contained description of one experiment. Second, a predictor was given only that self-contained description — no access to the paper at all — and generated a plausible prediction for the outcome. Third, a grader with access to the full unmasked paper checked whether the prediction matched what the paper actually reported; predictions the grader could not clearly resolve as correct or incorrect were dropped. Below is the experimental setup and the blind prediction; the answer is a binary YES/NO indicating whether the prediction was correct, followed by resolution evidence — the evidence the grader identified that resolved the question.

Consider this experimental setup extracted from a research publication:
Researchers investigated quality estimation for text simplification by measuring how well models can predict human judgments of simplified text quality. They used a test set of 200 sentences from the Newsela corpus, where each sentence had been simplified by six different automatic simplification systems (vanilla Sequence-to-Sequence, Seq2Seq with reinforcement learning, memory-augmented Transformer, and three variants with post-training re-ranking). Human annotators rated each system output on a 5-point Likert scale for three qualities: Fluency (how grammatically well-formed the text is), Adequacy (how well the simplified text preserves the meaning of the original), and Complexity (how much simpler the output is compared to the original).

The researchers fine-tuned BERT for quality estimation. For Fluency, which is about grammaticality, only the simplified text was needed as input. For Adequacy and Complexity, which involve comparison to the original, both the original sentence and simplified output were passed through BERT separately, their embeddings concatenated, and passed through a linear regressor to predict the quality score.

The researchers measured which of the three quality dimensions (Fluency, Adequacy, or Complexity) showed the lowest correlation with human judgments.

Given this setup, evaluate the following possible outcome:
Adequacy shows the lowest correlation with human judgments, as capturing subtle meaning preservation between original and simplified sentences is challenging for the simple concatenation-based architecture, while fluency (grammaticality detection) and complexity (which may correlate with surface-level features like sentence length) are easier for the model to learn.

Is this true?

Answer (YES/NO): NO